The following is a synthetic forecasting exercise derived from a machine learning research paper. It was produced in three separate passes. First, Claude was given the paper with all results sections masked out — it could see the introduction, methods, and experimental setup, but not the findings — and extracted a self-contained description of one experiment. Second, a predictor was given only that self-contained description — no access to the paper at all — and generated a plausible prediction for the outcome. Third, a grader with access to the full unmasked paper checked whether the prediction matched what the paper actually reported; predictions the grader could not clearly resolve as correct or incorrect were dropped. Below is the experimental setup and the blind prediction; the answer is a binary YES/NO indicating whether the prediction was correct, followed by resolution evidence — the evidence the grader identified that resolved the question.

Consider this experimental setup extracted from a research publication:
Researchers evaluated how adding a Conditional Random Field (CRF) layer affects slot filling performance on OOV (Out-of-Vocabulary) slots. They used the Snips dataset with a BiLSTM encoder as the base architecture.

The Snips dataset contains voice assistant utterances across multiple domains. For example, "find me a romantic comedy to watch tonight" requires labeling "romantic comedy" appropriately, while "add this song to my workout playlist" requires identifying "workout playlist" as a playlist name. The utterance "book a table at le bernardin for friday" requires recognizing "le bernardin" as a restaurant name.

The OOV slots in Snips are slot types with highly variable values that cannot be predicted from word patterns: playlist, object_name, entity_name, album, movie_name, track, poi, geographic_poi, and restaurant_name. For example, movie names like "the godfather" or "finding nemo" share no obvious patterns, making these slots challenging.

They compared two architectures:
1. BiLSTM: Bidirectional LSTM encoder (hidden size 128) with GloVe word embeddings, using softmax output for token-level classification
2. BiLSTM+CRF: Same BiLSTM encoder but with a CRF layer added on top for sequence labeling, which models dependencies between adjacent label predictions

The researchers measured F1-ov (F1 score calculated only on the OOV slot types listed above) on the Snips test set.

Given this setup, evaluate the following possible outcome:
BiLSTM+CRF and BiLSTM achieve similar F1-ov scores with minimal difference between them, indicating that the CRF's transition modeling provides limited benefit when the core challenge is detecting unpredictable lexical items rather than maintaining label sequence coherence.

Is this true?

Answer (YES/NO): NO